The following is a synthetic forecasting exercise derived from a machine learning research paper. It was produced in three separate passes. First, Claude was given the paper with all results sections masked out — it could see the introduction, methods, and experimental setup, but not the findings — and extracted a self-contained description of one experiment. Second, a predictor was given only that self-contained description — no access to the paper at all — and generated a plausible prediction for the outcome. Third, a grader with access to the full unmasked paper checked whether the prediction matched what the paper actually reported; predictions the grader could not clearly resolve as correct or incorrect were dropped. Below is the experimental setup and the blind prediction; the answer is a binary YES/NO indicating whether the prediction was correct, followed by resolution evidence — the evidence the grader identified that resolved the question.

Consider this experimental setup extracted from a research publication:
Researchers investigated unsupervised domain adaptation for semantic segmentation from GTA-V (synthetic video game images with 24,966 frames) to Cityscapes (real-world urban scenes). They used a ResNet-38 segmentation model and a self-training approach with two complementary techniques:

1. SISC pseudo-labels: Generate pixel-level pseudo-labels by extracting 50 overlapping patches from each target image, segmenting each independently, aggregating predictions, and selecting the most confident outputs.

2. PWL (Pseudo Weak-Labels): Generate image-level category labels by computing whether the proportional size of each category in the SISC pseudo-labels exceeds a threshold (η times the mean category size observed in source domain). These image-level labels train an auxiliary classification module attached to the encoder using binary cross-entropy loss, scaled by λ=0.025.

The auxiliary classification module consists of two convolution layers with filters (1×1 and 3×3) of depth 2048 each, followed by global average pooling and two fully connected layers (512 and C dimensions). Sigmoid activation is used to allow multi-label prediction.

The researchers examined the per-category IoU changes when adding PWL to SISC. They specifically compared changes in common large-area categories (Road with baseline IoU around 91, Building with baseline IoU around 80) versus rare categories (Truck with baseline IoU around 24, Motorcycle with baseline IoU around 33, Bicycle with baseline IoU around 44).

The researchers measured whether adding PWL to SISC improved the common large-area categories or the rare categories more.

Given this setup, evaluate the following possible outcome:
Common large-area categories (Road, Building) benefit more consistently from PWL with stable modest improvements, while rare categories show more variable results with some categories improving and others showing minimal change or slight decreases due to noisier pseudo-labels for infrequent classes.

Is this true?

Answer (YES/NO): NO